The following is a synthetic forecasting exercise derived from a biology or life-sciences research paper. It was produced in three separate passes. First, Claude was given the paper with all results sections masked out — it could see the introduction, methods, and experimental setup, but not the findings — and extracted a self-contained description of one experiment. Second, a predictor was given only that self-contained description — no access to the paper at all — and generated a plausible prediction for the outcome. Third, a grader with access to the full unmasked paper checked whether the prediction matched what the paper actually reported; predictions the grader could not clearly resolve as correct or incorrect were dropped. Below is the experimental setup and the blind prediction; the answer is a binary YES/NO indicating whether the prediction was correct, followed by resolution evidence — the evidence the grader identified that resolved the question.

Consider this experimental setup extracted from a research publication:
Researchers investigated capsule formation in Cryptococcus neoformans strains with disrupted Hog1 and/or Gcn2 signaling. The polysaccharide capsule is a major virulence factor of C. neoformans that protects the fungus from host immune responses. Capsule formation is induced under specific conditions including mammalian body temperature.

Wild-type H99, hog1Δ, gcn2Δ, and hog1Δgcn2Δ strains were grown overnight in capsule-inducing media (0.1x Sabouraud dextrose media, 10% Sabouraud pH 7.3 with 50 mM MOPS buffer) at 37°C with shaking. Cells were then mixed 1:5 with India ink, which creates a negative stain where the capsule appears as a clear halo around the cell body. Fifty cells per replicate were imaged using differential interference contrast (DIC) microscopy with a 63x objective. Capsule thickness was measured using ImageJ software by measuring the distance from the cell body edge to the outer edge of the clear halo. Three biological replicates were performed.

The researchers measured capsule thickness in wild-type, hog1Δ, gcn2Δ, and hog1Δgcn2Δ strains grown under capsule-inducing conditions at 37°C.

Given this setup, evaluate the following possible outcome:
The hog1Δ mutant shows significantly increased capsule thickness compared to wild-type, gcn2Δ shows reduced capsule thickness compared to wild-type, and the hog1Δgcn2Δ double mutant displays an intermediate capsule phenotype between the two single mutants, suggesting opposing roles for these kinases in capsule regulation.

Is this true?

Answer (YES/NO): NO